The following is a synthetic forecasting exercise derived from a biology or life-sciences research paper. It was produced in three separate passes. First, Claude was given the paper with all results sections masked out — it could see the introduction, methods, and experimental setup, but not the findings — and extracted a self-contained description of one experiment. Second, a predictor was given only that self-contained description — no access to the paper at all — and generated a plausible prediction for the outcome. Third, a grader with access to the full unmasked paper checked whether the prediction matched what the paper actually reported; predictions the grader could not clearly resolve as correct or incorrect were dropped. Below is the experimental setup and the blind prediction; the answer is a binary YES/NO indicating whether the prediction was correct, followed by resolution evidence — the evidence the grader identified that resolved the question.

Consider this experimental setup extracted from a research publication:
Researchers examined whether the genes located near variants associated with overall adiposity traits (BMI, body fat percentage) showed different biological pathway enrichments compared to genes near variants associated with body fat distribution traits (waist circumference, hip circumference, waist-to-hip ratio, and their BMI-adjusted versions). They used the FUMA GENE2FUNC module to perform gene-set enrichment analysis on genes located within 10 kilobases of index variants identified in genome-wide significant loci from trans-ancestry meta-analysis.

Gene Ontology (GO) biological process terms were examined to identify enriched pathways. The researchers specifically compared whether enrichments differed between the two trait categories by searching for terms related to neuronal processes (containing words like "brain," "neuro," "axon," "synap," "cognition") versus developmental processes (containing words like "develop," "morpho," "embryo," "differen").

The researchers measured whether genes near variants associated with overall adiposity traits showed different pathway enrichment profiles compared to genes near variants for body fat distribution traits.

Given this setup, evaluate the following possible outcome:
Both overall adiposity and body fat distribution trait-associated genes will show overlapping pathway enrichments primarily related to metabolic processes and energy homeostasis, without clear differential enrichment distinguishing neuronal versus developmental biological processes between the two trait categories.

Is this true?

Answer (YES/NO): NO